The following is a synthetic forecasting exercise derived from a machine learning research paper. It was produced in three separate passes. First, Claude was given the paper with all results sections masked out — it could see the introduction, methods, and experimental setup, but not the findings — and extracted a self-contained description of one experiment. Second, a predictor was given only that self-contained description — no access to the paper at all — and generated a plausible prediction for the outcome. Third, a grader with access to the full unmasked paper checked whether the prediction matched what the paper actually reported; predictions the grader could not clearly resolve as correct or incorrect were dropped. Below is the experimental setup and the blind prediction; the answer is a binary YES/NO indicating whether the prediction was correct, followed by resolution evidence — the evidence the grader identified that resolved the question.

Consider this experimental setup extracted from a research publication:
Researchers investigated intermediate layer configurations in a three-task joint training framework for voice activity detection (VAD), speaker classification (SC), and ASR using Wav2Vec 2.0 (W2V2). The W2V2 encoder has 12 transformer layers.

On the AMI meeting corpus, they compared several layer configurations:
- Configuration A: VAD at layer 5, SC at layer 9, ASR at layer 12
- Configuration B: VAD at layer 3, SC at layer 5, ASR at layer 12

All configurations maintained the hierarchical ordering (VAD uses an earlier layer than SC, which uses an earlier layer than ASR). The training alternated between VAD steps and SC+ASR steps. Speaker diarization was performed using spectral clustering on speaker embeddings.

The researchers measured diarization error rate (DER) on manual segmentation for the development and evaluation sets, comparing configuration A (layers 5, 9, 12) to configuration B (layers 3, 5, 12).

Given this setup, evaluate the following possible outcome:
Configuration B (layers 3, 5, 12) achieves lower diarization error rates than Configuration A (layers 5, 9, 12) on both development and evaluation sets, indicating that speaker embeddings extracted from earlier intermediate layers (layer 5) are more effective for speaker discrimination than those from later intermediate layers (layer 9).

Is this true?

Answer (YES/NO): YES